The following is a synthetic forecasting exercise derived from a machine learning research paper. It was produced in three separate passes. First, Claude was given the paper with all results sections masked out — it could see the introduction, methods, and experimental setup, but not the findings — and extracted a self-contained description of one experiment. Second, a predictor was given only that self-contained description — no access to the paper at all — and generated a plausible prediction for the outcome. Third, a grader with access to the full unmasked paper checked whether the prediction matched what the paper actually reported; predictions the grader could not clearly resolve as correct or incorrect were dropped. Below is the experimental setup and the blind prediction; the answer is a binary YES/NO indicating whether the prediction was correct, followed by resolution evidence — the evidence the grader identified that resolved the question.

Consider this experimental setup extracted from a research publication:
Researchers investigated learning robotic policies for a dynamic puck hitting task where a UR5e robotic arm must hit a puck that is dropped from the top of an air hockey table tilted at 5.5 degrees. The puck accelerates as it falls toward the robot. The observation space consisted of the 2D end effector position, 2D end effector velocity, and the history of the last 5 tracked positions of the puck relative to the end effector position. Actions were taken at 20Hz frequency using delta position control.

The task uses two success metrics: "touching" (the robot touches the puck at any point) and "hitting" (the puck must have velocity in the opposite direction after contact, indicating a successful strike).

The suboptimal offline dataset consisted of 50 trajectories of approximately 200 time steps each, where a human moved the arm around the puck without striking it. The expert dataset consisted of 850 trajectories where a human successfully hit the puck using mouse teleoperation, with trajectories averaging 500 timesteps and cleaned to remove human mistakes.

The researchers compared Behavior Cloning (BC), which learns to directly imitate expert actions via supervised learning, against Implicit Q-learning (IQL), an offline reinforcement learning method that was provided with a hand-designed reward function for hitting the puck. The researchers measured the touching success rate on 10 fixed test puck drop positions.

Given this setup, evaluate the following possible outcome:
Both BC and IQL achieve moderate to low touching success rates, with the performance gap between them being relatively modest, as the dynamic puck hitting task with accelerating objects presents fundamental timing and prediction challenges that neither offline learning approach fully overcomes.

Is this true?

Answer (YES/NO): NO